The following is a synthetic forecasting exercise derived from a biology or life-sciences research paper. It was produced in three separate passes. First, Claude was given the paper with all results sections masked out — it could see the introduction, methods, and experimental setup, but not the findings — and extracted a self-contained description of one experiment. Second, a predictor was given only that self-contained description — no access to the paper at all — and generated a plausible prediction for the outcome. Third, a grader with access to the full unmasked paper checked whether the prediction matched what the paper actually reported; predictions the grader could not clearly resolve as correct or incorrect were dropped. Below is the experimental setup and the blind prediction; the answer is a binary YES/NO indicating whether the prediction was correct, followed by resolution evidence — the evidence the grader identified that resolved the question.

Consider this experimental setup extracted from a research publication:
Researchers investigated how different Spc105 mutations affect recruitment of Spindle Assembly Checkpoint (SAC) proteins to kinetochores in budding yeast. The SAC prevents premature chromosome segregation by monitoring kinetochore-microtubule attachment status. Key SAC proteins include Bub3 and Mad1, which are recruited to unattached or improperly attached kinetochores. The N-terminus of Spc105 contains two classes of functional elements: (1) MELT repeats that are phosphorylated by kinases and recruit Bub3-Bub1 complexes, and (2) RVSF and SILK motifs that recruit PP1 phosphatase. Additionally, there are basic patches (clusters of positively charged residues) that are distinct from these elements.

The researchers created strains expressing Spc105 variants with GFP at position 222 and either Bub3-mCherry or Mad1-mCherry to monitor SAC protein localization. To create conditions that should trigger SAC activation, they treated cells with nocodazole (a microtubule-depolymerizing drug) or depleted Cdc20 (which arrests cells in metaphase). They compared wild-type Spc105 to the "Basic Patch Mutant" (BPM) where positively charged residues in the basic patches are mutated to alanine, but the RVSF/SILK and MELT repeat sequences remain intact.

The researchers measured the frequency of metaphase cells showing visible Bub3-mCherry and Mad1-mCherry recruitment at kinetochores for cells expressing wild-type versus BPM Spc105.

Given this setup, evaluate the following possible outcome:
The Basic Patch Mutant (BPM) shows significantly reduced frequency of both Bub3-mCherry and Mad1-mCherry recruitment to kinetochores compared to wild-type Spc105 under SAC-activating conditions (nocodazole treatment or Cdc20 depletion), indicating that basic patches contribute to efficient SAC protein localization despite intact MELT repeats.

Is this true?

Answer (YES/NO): NO